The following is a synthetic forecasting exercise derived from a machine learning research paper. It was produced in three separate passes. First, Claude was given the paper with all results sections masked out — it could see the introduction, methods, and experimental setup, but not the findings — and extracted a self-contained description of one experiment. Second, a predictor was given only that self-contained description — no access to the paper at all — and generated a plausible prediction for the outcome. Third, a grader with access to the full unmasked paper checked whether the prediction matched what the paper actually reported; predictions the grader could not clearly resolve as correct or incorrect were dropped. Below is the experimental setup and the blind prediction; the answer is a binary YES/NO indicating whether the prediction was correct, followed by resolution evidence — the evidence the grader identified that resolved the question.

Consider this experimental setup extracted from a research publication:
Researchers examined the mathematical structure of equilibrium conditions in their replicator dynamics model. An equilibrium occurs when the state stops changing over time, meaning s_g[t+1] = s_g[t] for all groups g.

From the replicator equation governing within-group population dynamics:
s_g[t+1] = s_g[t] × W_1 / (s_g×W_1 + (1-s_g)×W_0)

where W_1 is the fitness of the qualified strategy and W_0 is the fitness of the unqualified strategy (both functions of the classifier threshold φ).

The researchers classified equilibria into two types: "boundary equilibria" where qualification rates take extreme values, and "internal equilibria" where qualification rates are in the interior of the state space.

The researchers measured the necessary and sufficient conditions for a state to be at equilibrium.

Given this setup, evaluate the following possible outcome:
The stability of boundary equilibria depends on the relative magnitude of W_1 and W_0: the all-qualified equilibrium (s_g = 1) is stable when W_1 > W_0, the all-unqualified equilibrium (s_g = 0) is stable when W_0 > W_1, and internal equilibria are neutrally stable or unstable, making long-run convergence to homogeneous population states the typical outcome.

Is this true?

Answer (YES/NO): NO